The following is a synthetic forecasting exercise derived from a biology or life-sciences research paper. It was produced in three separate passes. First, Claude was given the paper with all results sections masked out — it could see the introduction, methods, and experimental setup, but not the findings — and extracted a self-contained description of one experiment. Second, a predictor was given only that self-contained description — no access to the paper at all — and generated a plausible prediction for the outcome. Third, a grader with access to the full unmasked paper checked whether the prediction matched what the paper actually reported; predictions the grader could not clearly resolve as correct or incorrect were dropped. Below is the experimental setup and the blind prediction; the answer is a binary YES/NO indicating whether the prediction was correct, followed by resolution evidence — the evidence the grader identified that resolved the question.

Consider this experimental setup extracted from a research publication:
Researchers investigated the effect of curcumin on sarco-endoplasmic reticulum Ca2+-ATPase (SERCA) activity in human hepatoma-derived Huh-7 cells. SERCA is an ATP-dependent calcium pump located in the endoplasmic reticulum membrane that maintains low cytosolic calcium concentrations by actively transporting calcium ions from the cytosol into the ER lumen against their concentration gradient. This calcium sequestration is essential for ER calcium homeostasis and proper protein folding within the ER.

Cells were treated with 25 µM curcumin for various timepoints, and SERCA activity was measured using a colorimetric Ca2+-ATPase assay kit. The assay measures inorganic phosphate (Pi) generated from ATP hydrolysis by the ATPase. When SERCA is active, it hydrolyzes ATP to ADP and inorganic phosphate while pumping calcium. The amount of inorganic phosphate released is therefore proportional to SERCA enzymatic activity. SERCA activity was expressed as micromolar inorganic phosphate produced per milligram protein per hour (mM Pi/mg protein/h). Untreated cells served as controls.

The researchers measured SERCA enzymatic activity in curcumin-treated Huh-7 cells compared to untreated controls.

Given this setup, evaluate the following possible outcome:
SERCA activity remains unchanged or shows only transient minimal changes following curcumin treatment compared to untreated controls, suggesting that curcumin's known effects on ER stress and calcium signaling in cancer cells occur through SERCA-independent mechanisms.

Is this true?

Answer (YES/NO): NO